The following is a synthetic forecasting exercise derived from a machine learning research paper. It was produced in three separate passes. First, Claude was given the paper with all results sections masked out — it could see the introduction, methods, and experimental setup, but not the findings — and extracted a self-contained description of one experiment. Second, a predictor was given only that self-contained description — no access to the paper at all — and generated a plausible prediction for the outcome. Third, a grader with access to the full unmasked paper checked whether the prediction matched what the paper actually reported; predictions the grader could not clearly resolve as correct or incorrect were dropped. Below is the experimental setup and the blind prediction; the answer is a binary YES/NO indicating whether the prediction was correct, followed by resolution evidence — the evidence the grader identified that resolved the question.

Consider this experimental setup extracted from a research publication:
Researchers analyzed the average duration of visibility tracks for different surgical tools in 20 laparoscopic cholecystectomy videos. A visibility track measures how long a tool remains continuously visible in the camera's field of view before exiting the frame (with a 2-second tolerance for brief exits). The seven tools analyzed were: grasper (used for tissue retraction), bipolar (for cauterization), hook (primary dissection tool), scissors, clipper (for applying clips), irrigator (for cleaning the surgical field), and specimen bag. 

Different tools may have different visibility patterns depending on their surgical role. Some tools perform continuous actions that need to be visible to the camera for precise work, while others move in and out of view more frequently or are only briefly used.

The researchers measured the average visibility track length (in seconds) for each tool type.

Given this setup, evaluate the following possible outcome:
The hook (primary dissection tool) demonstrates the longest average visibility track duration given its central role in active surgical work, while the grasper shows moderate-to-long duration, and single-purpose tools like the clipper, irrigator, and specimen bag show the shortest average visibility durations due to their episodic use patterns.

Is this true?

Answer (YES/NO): NO